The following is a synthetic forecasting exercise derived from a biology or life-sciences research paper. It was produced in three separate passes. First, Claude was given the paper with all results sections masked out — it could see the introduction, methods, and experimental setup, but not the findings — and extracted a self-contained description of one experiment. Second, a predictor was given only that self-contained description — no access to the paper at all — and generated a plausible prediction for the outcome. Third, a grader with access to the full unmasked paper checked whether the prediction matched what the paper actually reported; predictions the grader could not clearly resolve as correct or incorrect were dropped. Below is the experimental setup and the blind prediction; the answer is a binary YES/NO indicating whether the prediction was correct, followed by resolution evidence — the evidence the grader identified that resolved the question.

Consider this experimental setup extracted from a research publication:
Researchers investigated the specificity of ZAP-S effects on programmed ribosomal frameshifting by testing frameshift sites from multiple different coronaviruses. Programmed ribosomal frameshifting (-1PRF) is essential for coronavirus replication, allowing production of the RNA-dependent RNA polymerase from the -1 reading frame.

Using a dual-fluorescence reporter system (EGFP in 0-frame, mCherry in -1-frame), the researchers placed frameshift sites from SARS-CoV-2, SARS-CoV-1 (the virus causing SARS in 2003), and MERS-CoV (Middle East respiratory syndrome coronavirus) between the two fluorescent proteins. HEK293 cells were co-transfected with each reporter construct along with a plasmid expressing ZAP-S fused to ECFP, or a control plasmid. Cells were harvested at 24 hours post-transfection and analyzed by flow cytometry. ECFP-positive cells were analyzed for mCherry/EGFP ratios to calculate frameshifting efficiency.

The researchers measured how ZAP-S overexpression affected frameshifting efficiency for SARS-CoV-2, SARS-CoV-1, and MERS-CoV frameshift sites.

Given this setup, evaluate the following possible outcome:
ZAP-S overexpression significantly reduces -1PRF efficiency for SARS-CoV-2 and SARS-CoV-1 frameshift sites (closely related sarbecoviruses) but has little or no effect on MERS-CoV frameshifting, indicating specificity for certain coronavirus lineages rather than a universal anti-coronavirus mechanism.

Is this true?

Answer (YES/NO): YES